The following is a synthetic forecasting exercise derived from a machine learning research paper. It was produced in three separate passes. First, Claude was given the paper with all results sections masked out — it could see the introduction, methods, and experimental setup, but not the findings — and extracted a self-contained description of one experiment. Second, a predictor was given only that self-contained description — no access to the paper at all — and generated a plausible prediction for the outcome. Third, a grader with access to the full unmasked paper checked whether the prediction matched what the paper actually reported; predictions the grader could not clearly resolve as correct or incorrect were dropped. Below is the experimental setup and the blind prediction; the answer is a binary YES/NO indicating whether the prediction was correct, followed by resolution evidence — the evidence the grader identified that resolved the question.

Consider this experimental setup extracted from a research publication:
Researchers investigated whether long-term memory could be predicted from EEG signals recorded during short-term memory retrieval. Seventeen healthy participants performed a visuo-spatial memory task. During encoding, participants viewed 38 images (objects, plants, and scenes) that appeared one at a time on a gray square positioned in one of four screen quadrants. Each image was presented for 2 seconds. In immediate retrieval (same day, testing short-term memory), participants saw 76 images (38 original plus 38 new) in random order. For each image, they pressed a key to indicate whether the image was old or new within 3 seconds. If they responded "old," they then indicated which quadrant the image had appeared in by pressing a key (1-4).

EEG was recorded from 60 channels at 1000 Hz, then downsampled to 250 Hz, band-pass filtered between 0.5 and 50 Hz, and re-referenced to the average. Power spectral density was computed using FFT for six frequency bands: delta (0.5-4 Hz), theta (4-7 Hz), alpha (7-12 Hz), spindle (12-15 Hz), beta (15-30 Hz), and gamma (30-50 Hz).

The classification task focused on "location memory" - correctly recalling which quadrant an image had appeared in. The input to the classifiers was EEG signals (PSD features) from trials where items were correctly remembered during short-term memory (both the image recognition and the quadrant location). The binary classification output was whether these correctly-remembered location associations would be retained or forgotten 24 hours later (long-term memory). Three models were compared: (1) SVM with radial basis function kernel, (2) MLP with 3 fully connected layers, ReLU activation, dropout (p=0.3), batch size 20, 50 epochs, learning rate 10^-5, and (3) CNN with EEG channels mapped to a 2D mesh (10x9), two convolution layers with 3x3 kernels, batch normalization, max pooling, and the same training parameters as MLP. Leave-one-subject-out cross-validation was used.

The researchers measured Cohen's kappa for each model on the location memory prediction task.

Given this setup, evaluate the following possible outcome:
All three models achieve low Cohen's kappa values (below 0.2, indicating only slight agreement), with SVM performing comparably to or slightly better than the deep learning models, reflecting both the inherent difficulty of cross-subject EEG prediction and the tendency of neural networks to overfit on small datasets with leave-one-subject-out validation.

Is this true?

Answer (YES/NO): NO